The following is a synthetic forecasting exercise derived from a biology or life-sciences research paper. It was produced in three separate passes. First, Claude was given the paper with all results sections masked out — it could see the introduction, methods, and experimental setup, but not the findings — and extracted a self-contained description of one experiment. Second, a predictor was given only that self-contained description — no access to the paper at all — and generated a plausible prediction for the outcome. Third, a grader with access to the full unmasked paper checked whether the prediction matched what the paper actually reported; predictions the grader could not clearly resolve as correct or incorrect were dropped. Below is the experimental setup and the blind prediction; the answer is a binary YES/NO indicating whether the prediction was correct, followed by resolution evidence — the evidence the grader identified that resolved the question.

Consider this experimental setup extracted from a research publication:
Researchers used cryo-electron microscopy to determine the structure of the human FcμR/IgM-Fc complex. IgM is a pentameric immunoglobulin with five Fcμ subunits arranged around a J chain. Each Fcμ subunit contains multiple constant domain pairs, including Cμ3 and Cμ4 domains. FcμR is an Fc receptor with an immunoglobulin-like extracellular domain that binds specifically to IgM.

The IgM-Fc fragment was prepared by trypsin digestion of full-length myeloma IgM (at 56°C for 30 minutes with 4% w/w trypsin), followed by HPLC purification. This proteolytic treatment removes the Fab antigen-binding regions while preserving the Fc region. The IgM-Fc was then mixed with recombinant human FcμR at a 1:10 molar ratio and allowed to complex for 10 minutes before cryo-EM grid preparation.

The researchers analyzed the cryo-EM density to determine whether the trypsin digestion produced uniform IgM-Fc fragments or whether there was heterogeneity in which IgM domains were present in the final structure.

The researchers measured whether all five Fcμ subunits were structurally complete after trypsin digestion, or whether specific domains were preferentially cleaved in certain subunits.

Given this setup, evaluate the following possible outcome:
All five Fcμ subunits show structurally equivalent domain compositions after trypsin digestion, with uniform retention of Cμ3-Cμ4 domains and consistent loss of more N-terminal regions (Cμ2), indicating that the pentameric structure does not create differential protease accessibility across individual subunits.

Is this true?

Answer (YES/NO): NO